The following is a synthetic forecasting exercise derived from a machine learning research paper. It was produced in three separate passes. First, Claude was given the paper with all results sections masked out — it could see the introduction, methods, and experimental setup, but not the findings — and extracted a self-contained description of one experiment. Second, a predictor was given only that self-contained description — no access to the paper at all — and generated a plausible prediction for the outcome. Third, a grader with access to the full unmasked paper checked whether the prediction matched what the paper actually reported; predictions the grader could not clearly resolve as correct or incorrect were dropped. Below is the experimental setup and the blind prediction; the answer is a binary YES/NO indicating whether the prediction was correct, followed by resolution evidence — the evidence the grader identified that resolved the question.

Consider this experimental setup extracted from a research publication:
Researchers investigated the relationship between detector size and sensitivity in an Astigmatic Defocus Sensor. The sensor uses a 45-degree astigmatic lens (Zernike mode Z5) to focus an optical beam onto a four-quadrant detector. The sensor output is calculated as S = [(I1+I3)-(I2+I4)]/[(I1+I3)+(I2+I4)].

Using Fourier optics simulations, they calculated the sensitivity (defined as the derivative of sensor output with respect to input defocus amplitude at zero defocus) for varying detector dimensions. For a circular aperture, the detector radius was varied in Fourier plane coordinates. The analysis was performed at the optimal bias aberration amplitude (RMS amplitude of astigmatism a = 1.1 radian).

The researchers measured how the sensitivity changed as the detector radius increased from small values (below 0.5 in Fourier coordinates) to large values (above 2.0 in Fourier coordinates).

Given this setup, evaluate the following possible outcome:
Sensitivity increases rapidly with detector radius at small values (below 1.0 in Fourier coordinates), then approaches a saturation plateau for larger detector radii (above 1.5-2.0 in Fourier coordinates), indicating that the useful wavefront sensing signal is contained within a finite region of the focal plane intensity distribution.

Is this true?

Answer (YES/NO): NO